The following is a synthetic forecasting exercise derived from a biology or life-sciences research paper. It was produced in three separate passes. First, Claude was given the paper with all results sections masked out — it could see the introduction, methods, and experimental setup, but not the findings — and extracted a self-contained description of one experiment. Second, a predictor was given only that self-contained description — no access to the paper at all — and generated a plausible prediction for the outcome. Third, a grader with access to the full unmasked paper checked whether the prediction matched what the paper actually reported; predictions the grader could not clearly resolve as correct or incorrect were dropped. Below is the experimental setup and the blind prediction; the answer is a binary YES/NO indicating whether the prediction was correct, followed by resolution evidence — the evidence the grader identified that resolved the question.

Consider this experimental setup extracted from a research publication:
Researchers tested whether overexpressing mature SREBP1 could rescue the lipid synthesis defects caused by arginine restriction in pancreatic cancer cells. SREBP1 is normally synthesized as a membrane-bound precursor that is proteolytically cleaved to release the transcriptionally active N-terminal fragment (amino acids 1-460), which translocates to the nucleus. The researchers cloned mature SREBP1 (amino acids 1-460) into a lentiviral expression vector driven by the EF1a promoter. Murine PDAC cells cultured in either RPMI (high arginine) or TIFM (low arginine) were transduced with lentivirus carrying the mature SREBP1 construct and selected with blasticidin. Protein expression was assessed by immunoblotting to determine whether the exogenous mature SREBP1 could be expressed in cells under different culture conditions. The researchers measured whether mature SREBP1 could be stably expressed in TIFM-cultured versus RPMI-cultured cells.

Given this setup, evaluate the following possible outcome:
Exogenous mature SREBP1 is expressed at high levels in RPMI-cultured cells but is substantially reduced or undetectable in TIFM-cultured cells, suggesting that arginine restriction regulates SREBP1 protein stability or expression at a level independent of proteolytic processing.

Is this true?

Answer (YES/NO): YES